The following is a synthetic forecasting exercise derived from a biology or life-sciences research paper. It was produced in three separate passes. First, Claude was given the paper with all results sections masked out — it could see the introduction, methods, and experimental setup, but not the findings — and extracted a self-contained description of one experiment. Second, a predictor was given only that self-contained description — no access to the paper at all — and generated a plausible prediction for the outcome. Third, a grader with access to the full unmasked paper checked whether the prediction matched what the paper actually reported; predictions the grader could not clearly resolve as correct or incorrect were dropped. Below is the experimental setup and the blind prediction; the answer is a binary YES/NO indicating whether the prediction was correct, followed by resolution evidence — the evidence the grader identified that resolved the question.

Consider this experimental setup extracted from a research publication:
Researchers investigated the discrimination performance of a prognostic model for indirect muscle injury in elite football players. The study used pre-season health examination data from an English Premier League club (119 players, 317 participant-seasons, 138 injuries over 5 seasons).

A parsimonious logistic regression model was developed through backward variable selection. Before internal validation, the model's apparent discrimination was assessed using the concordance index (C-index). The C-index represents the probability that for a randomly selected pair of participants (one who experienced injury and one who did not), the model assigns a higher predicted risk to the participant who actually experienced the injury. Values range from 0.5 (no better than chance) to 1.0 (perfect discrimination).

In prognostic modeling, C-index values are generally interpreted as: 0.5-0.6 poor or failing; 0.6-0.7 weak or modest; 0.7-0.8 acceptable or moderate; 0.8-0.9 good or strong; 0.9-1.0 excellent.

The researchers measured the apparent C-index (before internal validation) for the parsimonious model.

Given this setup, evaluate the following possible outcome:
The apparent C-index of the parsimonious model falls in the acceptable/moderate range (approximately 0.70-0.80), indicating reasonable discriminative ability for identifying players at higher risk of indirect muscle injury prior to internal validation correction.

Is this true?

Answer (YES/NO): NO